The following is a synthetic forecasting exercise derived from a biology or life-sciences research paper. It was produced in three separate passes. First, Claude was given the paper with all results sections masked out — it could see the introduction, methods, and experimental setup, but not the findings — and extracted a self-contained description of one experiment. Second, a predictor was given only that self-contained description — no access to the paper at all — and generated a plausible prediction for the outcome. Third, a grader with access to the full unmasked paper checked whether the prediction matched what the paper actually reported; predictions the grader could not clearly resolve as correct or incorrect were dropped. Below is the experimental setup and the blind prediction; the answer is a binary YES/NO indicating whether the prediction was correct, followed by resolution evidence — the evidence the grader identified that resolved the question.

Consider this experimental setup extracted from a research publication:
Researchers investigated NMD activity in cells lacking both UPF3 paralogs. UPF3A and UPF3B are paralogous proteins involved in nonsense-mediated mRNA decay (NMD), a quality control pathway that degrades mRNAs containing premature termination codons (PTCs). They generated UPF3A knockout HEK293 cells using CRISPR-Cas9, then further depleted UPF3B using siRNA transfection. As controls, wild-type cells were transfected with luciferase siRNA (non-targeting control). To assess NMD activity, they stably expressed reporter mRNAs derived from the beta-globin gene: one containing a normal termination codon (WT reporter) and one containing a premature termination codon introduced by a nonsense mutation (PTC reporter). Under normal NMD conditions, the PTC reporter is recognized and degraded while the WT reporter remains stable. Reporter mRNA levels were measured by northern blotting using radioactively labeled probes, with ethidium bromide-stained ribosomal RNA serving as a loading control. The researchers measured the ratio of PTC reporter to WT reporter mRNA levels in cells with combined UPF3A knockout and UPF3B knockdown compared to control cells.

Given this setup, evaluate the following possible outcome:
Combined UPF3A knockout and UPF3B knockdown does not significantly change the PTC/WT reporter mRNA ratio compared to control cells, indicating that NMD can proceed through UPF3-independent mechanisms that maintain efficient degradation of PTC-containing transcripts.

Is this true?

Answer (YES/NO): NO